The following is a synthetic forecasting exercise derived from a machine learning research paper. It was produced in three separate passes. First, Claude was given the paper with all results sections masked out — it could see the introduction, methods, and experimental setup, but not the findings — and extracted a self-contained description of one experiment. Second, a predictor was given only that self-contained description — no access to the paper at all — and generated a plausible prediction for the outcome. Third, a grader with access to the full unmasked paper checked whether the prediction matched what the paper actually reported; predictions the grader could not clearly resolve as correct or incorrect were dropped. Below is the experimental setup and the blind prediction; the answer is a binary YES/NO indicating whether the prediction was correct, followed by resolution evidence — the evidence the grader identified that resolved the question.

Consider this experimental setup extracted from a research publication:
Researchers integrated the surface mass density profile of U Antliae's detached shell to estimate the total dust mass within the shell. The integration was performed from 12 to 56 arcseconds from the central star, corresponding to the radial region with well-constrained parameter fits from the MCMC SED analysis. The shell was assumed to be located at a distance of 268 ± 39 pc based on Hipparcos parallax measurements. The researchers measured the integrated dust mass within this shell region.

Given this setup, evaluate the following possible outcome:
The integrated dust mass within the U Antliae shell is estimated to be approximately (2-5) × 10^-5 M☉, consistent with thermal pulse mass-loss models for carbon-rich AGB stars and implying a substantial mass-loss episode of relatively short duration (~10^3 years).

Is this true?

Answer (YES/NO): YES